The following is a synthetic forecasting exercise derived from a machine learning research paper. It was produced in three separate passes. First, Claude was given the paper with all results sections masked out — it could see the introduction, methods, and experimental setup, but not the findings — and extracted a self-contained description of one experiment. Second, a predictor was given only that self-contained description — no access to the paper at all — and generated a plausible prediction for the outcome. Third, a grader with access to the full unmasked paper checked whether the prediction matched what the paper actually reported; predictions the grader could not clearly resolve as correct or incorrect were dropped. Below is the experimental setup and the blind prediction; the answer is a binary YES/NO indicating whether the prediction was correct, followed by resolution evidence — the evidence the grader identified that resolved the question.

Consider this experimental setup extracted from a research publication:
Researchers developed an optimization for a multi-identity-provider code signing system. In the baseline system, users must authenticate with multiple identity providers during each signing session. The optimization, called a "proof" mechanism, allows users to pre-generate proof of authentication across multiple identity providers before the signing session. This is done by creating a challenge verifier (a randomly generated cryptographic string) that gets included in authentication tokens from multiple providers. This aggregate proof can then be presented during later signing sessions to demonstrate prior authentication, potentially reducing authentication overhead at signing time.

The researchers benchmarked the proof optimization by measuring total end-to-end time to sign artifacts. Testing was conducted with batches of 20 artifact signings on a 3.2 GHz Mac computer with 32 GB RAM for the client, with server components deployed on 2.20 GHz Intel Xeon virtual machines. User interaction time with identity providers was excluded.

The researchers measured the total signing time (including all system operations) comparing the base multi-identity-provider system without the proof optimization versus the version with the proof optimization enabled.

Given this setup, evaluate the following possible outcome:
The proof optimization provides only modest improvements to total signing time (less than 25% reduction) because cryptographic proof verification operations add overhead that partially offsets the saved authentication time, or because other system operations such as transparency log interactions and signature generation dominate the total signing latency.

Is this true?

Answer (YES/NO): NO